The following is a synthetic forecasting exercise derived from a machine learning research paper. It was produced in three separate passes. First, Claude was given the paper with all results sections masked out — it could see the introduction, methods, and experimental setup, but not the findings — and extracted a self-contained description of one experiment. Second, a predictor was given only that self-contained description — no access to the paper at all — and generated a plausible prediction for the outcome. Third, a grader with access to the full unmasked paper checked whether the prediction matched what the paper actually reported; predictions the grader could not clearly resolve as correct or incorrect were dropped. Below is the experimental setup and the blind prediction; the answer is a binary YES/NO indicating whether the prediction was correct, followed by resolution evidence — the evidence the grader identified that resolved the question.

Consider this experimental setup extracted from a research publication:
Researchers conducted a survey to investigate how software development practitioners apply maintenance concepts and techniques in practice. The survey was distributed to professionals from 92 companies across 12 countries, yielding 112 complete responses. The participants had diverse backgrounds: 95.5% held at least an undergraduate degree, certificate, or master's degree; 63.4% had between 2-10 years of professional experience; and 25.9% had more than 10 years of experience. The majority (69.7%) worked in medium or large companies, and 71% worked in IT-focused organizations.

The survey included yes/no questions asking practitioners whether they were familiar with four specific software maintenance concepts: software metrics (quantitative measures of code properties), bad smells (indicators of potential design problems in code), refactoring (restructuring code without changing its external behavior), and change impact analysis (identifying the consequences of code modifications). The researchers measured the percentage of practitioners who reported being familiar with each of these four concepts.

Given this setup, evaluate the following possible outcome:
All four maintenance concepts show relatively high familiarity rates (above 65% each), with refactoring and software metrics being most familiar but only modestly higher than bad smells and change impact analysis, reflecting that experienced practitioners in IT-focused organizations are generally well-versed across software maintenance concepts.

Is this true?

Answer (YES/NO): NO